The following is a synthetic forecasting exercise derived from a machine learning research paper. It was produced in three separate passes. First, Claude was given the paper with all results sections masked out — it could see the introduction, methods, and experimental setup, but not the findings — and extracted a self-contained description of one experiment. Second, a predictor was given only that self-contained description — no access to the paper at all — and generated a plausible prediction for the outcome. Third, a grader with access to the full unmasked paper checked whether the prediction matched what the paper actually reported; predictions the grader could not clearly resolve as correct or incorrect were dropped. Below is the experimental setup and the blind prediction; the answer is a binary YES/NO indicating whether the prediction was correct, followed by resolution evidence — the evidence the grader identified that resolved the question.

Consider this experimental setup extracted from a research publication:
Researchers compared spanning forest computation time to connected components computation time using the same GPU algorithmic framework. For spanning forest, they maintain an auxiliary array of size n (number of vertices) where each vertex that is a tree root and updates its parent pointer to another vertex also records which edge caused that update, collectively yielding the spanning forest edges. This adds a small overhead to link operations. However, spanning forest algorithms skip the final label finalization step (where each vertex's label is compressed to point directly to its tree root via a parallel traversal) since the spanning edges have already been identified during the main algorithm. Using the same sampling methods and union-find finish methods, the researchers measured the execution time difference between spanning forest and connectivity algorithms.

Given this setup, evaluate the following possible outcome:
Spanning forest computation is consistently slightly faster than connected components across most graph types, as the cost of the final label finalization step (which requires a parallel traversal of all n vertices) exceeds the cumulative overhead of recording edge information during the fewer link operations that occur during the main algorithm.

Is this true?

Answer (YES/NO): YES